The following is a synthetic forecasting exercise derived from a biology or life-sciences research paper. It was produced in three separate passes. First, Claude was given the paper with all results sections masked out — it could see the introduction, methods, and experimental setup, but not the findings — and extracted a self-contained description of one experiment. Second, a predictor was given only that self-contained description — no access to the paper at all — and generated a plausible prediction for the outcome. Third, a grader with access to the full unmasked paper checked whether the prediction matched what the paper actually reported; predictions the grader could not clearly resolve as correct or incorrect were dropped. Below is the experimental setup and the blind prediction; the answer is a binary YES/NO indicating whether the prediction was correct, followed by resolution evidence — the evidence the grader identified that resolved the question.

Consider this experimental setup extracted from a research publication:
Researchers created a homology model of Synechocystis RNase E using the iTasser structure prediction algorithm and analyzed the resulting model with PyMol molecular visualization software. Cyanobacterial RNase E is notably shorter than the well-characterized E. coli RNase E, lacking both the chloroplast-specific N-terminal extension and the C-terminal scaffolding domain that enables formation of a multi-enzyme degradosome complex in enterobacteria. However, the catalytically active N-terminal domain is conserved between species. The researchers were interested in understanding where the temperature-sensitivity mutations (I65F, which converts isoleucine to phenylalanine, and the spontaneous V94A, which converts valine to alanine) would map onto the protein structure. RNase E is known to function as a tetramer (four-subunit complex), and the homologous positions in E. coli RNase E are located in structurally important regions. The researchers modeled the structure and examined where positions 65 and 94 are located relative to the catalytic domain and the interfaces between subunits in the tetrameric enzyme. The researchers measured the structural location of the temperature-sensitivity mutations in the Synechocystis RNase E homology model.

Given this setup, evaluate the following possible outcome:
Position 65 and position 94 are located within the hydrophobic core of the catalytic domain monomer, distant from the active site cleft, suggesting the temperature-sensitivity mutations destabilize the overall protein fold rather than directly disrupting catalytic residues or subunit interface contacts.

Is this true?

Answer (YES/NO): NO